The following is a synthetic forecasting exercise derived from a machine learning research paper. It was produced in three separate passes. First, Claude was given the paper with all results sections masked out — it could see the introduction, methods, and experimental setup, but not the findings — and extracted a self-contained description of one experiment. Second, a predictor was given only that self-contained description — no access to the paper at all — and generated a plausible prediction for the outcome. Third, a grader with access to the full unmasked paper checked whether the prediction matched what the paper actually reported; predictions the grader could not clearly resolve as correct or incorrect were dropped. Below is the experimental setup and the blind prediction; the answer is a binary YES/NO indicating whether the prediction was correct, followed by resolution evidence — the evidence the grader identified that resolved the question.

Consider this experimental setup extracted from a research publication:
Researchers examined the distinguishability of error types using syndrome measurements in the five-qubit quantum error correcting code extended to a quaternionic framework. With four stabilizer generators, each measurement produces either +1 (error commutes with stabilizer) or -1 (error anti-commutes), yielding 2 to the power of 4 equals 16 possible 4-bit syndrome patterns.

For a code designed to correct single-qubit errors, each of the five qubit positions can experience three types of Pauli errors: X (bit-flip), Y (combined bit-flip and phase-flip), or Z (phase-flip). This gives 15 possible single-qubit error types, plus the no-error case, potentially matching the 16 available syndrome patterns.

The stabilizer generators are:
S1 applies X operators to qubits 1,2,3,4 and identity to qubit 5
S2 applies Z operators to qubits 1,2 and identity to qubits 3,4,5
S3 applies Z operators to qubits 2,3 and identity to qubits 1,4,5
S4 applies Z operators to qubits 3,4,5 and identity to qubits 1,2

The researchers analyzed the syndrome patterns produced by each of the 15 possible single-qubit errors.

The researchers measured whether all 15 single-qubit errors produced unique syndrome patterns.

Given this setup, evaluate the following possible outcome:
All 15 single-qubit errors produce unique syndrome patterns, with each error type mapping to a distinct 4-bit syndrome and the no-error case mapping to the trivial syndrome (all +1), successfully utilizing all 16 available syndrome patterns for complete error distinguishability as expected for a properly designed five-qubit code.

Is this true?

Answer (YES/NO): NO